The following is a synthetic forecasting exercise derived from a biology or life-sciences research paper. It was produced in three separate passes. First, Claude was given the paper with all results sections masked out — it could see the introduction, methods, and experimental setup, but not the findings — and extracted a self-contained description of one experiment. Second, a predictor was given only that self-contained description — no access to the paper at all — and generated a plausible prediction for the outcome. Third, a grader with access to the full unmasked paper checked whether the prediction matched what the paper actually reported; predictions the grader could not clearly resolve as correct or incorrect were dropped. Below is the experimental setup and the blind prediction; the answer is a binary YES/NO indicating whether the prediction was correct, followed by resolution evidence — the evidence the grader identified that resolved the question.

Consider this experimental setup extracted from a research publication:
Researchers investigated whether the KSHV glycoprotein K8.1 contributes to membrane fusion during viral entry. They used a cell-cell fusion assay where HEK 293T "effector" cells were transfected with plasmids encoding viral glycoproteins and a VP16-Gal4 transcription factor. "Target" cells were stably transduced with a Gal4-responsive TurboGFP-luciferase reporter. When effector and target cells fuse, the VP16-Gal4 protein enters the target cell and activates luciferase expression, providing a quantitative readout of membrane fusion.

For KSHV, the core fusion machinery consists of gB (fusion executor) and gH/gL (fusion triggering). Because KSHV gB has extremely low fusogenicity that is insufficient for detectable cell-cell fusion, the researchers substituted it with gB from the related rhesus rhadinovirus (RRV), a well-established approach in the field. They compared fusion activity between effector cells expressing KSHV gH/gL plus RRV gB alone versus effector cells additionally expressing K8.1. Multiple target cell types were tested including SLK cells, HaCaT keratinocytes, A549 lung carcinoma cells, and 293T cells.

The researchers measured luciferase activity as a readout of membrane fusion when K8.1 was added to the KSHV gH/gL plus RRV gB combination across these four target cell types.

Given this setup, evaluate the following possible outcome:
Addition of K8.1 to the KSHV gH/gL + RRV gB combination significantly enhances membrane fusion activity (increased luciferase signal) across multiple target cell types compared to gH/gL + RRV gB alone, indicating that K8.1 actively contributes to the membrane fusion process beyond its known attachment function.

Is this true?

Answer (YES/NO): NO